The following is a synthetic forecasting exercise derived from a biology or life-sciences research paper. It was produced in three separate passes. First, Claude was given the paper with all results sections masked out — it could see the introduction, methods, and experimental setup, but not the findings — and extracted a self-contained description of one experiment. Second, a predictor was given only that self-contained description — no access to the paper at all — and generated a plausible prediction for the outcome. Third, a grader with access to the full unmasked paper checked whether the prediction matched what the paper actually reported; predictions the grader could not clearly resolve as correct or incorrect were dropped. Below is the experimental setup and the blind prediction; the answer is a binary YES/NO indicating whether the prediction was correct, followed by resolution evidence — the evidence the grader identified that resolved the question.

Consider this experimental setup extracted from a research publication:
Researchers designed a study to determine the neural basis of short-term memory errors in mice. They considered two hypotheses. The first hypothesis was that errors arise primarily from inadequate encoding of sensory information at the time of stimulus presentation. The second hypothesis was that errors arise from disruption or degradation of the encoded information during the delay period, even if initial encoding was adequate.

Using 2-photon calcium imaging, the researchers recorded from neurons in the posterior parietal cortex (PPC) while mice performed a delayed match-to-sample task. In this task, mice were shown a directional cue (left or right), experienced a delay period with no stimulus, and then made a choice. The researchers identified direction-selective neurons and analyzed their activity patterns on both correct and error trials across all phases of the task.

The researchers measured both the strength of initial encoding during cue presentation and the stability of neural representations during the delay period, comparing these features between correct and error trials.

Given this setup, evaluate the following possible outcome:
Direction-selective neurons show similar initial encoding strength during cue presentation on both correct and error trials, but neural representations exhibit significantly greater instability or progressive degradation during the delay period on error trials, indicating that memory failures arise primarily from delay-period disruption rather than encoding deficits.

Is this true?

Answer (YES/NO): NO